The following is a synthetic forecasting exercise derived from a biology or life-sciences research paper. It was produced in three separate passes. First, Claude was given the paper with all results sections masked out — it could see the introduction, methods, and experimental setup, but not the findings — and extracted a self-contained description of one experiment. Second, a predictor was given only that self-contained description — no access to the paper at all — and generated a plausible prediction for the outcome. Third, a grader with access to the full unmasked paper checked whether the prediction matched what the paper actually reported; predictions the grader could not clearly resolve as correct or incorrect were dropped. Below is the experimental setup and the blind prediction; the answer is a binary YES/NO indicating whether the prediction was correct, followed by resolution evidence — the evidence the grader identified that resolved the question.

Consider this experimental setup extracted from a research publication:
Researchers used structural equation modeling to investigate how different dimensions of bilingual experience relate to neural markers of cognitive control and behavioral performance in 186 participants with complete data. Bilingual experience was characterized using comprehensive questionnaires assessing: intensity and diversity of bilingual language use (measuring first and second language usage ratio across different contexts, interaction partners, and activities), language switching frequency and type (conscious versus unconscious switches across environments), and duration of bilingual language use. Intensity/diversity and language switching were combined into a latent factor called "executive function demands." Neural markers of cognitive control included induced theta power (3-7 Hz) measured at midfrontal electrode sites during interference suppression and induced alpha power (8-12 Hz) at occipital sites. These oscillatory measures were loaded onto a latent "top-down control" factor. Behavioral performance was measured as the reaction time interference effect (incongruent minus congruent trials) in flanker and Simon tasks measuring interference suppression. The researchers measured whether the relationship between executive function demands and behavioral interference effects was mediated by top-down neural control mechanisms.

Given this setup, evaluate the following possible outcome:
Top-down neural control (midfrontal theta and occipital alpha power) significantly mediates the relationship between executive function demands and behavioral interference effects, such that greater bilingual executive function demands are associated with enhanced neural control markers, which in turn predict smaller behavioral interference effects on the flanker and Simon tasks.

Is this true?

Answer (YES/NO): NO